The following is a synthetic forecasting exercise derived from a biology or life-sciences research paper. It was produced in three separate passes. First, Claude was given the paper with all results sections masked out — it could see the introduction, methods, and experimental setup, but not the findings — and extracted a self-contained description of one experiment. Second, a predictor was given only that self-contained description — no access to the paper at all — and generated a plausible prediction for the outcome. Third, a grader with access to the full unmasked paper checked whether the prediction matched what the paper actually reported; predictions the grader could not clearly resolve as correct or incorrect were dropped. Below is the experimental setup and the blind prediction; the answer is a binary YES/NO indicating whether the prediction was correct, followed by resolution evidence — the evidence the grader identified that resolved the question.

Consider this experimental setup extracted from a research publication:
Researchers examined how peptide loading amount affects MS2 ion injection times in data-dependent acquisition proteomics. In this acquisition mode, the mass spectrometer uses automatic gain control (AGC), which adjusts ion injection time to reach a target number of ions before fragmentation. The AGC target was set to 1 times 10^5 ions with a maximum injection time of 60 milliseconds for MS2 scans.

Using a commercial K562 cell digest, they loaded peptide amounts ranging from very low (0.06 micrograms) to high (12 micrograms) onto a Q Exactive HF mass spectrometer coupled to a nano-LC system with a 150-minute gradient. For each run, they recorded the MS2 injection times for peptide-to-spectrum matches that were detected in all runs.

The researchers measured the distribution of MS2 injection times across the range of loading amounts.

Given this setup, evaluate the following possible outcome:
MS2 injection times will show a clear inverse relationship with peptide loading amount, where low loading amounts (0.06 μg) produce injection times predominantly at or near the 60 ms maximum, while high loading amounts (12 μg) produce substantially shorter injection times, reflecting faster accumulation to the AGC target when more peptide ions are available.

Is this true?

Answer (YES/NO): NO